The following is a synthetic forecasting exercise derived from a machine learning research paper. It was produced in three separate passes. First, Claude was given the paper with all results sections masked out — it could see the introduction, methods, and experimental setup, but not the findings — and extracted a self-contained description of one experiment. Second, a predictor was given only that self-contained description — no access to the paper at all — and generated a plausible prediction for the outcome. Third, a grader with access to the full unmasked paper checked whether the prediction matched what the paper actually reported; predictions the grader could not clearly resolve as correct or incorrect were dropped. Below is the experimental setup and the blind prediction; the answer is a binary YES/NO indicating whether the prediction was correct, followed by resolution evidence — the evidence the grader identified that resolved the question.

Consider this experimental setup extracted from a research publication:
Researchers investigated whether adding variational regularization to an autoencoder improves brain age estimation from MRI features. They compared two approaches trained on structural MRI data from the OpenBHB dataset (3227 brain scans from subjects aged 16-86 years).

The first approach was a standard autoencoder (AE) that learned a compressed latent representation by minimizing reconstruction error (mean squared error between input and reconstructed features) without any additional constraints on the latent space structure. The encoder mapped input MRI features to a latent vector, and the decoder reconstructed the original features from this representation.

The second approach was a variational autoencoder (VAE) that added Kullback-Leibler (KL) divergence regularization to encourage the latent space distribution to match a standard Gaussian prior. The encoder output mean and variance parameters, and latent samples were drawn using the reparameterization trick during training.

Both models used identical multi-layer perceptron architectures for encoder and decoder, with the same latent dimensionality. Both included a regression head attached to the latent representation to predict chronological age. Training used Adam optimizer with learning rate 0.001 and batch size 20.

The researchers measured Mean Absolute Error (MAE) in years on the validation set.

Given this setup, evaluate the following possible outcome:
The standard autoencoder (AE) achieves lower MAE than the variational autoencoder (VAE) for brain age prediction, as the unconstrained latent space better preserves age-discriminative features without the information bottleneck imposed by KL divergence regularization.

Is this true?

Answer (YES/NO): NO